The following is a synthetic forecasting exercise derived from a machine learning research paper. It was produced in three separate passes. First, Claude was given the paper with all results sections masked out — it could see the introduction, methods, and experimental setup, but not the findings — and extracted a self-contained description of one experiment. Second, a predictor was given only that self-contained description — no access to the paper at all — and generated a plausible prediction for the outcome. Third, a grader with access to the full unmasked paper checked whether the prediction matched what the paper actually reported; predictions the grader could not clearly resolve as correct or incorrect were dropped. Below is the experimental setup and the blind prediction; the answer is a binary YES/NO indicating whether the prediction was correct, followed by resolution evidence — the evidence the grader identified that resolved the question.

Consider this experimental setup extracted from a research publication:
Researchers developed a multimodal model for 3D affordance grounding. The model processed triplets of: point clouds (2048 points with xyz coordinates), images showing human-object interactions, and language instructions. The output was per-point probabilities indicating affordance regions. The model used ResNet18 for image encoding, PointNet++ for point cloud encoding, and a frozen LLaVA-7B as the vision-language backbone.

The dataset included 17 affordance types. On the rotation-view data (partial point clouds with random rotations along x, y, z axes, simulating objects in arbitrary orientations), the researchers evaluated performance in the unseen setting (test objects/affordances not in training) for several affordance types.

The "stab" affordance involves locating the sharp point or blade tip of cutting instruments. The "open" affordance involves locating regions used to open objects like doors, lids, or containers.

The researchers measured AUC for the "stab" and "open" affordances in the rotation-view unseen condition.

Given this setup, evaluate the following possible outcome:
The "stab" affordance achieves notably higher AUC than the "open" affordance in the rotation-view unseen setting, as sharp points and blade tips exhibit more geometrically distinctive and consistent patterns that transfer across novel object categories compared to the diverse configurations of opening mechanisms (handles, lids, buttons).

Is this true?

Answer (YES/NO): YES